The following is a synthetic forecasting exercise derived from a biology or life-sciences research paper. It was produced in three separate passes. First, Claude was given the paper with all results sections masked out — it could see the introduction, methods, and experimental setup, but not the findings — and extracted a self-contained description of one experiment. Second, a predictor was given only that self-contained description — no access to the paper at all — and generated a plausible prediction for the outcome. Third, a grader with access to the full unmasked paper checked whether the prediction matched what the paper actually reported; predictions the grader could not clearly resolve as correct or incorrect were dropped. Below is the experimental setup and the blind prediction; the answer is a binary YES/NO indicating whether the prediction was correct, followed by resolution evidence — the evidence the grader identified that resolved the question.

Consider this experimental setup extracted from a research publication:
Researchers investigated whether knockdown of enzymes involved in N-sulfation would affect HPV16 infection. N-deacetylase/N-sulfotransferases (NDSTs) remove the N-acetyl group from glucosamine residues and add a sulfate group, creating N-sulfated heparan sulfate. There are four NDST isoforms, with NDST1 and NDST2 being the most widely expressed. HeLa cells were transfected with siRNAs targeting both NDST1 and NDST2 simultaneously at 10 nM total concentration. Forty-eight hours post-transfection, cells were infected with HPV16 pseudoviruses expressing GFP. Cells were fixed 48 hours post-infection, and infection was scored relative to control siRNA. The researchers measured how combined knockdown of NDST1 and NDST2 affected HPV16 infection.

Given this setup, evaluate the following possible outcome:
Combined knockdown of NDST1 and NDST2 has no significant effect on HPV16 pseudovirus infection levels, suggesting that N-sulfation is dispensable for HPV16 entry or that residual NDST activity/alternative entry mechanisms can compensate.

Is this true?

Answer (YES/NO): NO